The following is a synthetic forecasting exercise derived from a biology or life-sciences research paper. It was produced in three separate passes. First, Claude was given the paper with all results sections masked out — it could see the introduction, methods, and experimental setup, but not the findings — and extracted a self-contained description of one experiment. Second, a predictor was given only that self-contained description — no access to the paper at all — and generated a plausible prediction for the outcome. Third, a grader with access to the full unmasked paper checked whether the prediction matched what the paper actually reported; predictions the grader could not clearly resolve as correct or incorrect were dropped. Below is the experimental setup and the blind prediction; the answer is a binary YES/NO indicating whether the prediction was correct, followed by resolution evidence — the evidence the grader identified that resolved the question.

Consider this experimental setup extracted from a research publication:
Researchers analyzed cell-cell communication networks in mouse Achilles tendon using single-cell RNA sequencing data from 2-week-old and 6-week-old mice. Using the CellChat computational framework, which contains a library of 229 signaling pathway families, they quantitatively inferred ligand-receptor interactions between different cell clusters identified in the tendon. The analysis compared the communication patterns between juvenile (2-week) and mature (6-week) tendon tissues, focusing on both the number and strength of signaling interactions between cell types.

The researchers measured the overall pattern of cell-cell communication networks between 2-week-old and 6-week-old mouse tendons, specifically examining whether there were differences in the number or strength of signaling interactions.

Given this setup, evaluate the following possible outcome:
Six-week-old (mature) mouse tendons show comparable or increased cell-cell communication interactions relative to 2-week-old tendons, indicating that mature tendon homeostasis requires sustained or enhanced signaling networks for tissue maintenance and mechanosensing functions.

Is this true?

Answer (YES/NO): NO